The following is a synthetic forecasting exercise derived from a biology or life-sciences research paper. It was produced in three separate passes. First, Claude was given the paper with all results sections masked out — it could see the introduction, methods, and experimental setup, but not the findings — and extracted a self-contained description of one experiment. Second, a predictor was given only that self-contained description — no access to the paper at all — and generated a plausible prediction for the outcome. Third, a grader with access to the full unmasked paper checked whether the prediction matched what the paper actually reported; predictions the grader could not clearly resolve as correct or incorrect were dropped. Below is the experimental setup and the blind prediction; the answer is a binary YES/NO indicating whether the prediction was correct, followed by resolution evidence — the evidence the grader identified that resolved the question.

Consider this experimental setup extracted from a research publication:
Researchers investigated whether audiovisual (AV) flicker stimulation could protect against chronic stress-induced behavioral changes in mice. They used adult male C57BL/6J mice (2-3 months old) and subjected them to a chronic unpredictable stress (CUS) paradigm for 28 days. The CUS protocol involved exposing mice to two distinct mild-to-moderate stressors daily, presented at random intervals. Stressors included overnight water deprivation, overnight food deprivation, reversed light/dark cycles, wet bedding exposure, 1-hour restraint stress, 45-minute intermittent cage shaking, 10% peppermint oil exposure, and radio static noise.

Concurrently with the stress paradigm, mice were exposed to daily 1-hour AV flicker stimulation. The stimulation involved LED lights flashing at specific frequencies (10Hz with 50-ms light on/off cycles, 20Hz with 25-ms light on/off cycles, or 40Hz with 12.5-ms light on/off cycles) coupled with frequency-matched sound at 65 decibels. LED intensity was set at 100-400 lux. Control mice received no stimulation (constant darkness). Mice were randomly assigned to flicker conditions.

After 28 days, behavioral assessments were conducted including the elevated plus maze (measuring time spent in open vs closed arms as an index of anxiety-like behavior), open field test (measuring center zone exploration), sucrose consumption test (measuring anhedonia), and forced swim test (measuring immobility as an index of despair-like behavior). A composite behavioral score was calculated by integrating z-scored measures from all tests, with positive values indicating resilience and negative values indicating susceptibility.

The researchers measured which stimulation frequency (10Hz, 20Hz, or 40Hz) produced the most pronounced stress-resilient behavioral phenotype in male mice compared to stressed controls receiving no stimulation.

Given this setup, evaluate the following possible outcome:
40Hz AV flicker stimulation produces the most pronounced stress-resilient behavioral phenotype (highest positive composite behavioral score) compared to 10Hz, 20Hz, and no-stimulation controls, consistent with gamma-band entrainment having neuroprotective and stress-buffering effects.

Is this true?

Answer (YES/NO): NO